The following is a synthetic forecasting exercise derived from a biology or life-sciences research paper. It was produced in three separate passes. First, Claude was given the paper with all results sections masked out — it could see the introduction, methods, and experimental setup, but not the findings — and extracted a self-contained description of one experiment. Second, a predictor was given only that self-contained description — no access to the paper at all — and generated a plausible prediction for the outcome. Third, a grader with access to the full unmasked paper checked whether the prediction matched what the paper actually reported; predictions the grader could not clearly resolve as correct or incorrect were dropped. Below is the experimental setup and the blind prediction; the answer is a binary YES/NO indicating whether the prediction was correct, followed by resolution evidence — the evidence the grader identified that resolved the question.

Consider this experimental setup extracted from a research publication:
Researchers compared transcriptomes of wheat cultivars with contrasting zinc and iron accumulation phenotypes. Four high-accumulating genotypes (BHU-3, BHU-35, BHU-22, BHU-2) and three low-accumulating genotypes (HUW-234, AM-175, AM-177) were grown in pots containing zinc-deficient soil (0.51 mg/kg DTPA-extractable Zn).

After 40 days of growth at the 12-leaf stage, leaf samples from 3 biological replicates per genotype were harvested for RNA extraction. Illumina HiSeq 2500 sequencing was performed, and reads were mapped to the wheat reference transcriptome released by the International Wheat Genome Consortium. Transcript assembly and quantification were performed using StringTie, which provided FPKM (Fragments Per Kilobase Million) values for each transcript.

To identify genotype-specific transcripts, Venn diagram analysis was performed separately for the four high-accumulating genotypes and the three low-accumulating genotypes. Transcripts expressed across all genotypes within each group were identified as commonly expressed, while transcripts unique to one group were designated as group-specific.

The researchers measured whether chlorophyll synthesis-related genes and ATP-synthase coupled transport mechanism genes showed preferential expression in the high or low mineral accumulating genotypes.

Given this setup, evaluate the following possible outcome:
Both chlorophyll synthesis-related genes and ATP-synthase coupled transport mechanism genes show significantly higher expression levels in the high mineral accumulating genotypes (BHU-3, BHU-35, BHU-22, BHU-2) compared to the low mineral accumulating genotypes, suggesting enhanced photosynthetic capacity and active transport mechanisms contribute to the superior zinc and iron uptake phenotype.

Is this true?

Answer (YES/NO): YES